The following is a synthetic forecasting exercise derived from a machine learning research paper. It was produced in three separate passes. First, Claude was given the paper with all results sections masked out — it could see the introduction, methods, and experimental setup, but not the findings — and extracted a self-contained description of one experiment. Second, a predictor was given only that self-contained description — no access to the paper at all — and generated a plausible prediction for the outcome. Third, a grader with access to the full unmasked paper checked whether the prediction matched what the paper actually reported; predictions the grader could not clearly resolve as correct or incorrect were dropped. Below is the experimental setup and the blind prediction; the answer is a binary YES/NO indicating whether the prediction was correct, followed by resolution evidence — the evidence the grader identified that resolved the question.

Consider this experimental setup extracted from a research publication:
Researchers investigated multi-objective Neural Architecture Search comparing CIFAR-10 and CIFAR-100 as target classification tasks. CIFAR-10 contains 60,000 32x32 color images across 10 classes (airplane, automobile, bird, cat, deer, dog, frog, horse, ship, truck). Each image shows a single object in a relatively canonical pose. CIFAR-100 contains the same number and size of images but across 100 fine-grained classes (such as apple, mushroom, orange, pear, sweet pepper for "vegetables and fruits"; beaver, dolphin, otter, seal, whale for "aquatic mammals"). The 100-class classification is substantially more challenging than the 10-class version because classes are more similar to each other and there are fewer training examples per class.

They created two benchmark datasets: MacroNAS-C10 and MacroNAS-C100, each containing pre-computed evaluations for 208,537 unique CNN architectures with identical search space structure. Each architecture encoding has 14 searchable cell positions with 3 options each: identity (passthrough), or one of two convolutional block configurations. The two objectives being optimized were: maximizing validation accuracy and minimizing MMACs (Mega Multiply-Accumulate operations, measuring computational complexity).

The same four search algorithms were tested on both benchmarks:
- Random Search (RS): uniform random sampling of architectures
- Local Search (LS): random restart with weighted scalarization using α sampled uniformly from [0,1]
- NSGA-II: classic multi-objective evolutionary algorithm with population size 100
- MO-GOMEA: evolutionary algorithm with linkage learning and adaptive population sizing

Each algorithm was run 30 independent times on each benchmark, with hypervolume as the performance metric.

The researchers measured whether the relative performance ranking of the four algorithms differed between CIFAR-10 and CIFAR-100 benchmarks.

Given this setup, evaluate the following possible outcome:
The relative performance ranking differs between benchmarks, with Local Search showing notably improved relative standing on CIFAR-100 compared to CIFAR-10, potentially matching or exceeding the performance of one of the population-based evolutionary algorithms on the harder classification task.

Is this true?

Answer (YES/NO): NO